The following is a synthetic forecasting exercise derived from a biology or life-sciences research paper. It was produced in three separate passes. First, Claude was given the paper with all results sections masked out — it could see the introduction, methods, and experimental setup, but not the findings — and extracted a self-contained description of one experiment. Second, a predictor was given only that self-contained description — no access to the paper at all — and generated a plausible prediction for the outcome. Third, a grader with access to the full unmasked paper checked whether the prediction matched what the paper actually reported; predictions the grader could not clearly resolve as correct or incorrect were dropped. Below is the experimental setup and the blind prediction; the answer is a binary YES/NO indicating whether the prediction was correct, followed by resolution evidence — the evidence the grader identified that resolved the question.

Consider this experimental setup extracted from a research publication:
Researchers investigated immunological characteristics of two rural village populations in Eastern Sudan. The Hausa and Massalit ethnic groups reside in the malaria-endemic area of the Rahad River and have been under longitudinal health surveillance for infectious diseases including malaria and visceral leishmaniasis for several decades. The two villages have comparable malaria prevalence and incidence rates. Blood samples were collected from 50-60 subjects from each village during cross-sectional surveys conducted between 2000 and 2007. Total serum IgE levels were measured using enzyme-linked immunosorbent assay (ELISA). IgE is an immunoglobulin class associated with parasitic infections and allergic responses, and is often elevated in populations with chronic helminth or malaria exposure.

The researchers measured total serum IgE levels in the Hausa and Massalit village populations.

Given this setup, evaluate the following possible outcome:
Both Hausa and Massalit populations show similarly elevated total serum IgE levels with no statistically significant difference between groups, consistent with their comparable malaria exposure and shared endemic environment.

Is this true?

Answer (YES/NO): NO